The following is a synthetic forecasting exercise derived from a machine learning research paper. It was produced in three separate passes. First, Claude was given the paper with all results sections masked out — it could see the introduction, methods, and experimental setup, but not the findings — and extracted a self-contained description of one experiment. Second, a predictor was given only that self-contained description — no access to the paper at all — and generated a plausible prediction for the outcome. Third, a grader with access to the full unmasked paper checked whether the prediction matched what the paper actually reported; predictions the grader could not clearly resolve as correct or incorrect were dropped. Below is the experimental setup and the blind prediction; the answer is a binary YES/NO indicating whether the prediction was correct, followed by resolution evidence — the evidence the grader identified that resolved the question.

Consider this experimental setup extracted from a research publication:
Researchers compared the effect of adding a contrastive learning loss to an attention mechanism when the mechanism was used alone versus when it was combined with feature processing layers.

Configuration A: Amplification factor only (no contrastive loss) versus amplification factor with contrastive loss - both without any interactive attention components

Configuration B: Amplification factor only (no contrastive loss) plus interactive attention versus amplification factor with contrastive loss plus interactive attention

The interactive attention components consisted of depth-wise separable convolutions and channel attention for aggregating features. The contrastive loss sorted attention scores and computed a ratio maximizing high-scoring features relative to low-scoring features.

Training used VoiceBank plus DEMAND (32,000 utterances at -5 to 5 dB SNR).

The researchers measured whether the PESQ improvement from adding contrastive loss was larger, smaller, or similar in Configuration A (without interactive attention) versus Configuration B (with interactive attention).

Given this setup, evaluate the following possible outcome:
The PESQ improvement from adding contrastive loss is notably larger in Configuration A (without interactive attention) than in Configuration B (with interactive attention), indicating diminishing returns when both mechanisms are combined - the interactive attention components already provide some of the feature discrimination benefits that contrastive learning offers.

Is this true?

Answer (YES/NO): YES